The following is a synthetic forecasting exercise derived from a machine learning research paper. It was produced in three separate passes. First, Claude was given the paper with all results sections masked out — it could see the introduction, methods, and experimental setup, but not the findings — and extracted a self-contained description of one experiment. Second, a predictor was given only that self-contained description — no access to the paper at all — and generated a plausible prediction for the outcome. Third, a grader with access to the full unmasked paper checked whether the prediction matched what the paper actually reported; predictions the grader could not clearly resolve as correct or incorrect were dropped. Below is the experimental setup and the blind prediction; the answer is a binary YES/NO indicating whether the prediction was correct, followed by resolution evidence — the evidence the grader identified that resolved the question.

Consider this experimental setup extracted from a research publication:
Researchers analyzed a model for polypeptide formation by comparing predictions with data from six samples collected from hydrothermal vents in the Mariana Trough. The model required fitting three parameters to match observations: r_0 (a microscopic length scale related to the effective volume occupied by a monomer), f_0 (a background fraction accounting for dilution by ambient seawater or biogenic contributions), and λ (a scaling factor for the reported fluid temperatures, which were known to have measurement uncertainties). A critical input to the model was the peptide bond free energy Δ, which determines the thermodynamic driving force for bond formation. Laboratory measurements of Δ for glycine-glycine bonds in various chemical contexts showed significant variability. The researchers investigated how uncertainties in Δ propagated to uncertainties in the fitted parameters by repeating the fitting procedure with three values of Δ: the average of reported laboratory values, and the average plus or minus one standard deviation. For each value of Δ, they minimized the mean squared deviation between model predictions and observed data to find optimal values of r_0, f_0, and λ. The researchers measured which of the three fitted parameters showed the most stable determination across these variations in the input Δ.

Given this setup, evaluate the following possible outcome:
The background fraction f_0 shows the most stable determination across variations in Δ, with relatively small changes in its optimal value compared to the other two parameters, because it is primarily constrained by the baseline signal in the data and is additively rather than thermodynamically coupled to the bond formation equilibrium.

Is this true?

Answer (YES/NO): YES